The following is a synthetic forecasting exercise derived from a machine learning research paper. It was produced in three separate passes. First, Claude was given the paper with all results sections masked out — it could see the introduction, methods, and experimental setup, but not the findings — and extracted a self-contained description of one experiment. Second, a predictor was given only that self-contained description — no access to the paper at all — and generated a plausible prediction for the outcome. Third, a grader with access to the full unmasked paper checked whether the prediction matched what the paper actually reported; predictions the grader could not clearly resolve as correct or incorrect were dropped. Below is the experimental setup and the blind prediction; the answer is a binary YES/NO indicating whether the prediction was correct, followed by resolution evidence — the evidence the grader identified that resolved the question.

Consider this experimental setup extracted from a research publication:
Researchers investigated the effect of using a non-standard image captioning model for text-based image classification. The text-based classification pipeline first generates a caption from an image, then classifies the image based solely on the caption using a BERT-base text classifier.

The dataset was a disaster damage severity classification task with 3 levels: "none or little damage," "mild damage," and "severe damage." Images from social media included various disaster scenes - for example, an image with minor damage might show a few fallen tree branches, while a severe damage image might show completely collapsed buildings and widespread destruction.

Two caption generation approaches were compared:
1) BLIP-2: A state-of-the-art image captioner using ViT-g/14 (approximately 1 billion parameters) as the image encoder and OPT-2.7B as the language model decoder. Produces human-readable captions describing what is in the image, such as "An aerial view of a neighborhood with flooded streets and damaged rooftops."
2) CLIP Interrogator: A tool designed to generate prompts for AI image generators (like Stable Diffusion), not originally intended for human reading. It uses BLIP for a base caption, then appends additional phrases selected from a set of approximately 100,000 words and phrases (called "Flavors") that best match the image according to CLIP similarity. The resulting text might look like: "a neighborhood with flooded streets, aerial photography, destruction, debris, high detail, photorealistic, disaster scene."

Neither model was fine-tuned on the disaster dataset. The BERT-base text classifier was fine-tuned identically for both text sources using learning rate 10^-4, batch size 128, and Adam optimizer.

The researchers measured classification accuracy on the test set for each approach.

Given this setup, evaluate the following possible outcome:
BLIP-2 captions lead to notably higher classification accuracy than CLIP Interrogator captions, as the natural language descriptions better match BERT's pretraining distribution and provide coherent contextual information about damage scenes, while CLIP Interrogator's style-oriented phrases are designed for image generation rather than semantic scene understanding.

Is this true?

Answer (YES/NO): NO